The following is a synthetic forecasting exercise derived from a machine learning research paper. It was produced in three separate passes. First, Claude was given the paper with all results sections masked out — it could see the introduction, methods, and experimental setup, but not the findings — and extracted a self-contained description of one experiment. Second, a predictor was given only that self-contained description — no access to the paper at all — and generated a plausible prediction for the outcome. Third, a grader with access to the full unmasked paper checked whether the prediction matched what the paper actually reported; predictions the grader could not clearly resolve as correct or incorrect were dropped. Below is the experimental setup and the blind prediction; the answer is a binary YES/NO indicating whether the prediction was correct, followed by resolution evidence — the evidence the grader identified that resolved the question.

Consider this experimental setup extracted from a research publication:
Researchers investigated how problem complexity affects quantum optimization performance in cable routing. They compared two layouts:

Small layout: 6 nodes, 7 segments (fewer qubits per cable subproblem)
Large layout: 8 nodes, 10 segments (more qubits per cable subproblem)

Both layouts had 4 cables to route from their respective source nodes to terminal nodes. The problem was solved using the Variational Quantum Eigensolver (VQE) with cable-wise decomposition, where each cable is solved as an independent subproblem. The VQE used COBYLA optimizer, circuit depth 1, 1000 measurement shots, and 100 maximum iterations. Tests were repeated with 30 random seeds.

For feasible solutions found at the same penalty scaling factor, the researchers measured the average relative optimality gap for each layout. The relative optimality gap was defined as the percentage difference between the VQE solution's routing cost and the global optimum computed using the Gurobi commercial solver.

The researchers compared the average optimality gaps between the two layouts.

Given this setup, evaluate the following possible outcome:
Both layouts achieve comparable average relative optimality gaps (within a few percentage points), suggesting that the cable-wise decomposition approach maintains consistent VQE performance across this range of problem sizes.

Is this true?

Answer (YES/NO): NO